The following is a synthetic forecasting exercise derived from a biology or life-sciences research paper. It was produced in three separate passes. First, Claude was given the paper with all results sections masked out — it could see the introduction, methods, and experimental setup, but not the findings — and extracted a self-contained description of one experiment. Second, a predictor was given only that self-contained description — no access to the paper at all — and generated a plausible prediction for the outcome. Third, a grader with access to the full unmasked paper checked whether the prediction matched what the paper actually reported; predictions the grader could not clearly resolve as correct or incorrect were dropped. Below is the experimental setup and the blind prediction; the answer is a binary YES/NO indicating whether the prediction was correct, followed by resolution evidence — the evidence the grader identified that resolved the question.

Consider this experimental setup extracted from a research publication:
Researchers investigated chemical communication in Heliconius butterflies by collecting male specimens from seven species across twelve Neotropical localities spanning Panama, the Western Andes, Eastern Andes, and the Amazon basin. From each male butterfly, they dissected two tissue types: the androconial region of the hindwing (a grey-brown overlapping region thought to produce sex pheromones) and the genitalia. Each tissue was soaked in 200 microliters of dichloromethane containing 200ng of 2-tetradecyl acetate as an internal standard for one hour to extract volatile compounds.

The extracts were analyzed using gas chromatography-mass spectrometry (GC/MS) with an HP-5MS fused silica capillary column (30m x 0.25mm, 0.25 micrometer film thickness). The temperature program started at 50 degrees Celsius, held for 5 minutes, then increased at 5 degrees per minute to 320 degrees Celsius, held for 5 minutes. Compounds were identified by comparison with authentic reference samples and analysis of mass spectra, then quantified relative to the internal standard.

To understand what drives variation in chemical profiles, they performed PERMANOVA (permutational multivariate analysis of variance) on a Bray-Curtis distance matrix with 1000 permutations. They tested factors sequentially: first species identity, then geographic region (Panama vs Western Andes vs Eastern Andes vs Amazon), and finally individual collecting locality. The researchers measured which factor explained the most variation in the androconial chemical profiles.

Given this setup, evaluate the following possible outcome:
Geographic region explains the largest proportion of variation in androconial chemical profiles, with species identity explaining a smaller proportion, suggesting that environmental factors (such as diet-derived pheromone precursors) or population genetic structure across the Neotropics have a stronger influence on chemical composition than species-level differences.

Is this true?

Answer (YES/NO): NO